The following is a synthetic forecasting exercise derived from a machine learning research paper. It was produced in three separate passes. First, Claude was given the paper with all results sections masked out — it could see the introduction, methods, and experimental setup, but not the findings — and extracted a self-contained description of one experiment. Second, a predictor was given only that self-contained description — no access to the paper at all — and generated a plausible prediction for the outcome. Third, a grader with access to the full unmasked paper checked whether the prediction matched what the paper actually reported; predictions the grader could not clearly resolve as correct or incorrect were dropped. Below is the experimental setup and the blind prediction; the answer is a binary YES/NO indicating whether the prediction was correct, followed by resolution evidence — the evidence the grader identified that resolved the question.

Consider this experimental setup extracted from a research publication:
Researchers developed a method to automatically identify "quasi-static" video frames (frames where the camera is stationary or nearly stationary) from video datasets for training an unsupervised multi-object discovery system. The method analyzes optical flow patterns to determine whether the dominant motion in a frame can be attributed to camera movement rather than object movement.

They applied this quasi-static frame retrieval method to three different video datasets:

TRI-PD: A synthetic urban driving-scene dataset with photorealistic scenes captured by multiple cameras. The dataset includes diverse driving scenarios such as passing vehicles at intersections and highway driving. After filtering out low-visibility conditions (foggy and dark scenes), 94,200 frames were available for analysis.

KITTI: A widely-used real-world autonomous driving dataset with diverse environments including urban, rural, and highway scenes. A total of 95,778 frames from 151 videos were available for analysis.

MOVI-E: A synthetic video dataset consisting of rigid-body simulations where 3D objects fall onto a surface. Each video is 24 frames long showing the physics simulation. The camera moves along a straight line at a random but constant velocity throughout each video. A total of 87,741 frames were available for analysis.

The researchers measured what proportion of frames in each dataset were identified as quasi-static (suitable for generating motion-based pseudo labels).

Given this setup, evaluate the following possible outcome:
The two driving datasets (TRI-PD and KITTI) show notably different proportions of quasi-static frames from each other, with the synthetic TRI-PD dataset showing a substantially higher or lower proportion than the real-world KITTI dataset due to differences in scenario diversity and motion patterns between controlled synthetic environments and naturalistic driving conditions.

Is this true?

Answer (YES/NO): NO